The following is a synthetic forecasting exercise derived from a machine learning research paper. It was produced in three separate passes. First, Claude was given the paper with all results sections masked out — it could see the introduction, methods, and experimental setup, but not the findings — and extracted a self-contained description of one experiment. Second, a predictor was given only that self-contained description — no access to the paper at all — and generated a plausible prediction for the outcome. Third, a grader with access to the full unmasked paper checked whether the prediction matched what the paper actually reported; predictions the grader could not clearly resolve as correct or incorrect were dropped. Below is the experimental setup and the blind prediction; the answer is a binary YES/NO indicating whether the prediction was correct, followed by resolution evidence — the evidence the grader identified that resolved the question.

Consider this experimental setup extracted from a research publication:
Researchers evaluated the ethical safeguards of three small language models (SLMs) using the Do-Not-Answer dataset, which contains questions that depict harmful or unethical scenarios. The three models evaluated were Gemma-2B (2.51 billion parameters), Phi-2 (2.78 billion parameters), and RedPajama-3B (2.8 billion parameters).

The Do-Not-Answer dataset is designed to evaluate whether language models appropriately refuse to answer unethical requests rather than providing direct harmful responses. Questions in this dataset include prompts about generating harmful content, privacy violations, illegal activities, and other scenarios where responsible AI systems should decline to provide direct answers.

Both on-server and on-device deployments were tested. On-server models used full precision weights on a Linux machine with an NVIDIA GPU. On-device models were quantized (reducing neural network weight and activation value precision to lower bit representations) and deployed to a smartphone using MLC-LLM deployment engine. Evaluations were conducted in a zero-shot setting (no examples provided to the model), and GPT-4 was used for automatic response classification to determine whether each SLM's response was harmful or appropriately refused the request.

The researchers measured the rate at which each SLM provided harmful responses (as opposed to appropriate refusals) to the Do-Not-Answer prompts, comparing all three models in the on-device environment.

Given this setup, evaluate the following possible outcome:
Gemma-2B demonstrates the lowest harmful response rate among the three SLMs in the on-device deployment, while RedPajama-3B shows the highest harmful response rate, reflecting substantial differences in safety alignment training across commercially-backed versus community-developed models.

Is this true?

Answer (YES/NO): NO